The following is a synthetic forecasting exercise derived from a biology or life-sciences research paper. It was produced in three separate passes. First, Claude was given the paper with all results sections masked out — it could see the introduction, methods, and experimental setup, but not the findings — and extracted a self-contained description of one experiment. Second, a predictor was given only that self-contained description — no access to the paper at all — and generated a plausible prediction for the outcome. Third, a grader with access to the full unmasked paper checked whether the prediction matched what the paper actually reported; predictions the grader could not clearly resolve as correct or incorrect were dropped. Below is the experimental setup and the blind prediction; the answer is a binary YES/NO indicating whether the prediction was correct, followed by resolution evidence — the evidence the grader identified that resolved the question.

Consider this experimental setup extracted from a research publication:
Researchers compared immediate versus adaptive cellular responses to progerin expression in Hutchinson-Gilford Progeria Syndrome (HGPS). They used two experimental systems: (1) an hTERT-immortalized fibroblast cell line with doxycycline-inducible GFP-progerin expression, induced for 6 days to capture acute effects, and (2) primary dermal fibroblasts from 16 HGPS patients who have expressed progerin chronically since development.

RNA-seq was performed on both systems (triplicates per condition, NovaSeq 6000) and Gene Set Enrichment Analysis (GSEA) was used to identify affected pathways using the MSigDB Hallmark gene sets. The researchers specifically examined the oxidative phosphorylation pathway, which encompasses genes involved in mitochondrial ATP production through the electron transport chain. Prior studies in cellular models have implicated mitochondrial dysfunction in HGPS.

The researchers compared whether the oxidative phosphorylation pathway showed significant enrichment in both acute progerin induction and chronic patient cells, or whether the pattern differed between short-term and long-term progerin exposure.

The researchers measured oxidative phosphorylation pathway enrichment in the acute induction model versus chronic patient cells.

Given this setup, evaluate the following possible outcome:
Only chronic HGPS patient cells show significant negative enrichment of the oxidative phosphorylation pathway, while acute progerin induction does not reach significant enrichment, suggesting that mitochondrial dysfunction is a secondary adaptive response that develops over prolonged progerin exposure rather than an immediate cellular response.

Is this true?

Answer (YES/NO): NO